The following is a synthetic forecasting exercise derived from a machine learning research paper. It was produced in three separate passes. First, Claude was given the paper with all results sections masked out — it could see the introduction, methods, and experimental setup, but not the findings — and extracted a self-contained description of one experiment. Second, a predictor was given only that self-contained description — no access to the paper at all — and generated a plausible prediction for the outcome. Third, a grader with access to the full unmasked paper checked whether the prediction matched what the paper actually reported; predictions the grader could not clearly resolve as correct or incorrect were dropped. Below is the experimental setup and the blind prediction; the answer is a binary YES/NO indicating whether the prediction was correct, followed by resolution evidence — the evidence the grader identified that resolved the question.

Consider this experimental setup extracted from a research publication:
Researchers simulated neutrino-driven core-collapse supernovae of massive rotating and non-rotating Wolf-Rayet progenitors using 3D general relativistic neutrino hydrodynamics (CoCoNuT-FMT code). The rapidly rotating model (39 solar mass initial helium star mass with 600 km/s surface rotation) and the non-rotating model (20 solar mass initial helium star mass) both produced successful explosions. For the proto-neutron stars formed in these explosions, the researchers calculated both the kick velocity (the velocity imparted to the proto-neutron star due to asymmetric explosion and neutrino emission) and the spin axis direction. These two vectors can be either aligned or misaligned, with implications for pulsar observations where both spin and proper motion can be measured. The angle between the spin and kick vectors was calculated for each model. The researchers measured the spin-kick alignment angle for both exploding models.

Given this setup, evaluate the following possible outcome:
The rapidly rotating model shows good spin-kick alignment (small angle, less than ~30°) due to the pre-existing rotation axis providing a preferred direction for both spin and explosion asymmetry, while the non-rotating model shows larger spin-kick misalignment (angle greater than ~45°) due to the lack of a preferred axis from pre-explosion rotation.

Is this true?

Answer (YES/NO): YES